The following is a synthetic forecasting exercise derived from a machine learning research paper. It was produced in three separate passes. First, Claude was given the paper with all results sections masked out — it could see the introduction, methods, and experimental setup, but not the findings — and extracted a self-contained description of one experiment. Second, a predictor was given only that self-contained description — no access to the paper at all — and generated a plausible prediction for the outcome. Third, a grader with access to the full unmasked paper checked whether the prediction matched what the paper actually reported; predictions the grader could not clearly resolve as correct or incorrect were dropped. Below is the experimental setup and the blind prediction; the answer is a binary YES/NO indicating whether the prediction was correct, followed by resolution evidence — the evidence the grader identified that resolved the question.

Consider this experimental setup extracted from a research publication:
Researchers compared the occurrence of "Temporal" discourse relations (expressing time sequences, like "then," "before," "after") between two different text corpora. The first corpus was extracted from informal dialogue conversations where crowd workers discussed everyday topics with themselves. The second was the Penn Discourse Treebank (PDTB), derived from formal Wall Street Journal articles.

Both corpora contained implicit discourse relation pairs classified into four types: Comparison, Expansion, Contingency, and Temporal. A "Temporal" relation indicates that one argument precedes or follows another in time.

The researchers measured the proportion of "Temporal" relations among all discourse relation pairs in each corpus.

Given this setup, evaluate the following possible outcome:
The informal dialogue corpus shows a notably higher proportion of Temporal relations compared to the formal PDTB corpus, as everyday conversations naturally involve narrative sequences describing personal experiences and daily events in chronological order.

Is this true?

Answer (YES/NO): NO